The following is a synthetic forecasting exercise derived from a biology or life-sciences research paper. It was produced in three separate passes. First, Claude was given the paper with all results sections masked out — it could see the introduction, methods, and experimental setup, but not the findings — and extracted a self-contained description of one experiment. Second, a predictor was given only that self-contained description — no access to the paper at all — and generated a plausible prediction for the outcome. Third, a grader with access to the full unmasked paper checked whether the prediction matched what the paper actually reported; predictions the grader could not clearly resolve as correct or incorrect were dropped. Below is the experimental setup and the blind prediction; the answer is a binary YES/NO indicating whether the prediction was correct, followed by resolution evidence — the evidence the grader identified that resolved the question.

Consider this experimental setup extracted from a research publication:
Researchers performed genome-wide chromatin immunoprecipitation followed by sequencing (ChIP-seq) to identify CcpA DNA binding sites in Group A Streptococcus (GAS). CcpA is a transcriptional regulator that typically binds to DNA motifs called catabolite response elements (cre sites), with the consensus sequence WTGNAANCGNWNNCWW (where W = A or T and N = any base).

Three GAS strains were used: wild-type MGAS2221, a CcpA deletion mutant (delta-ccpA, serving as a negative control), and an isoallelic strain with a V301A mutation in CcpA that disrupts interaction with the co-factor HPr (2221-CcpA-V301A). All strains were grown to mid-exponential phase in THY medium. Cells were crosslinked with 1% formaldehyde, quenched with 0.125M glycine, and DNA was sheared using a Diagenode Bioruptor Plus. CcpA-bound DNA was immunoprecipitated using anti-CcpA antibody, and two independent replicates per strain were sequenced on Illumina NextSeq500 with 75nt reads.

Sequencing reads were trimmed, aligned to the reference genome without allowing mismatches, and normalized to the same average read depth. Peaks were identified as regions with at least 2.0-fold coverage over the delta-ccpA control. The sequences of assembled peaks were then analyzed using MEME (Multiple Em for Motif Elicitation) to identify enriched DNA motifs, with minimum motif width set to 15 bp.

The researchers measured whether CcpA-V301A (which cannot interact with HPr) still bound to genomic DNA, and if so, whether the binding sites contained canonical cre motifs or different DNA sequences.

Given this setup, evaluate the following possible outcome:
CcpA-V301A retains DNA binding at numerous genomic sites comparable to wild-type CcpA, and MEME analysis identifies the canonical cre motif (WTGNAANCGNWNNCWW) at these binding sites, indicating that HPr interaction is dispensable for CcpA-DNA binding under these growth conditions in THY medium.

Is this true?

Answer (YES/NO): NO